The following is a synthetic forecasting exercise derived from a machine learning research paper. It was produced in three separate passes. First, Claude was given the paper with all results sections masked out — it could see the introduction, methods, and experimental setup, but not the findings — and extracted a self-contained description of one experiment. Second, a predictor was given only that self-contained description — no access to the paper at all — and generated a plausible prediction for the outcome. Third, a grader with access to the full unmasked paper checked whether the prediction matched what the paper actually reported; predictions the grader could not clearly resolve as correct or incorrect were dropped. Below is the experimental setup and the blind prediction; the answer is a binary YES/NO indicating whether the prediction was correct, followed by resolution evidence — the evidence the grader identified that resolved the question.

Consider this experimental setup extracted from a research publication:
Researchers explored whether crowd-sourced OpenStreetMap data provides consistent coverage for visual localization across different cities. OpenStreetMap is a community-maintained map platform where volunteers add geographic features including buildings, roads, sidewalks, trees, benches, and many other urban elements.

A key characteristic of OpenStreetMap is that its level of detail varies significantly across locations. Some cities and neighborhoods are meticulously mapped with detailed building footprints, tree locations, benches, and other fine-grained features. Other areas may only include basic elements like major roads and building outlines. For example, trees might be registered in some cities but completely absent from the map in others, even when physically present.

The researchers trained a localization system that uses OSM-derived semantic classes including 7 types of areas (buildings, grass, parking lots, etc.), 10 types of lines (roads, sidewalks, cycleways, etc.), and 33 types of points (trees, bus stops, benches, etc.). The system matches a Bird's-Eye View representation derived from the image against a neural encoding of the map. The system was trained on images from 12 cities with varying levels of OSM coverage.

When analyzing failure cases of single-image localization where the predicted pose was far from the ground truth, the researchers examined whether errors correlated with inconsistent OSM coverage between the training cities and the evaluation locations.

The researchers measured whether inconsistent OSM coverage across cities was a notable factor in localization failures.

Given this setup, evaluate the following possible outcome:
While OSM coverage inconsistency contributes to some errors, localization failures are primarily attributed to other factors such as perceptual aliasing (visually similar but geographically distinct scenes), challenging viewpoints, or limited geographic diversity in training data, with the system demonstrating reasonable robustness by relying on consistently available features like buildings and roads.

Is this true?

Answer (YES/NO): NO